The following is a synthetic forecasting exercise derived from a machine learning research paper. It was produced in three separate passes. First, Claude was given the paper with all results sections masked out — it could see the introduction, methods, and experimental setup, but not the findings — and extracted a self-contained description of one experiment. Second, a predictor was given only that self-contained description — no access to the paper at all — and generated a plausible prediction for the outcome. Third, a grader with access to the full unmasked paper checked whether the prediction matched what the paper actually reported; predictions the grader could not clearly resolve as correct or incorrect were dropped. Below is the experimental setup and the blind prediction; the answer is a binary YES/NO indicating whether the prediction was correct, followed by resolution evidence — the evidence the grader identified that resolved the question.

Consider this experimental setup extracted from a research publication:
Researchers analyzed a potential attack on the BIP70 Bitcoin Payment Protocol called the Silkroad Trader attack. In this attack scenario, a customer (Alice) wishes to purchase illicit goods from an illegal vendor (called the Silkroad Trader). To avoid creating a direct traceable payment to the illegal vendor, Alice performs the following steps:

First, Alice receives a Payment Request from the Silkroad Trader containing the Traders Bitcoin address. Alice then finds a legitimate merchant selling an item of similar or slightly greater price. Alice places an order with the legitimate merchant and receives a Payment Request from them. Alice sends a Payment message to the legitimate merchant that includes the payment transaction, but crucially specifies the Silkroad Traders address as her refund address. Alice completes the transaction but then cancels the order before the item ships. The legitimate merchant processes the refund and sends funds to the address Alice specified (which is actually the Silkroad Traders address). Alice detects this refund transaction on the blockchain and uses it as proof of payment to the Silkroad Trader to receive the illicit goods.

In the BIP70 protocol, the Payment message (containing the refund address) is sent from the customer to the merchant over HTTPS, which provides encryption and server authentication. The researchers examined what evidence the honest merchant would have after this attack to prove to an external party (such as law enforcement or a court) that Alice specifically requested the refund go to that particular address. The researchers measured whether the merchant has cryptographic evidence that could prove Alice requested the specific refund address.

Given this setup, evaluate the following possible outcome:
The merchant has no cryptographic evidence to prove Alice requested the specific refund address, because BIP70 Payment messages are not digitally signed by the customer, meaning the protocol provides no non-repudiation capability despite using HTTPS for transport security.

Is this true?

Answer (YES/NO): YES